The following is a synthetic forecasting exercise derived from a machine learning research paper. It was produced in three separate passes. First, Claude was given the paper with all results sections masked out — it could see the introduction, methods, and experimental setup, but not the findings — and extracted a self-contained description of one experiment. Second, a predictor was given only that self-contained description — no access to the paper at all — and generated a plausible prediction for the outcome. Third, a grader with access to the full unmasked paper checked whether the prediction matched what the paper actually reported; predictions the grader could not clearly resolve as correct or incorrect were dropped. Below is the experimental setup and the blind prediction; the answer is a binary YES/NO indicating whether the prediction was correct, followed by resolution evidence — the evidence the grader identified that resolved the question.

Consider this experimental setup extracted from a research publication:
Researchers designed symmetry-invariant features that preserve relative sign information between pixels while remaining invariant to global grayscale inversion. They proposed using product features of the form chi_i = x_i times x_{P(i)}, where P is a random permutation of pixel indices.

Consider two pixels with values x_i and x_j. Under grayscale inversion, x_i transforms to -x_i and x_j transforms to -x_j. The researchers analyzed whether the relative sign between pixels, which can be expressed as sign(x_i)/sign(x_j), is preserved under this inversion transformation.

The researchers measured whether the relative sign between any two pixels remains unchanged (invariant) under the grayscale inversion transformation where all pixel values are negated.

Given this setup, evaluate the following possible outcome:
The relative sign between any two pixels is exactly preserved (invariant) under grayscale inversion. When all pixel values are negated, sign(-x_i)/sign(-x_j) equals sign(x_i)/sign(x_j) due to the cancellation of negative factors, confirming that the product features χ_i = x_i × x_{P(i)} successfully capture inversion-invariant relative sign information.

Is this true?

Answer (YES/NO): YES